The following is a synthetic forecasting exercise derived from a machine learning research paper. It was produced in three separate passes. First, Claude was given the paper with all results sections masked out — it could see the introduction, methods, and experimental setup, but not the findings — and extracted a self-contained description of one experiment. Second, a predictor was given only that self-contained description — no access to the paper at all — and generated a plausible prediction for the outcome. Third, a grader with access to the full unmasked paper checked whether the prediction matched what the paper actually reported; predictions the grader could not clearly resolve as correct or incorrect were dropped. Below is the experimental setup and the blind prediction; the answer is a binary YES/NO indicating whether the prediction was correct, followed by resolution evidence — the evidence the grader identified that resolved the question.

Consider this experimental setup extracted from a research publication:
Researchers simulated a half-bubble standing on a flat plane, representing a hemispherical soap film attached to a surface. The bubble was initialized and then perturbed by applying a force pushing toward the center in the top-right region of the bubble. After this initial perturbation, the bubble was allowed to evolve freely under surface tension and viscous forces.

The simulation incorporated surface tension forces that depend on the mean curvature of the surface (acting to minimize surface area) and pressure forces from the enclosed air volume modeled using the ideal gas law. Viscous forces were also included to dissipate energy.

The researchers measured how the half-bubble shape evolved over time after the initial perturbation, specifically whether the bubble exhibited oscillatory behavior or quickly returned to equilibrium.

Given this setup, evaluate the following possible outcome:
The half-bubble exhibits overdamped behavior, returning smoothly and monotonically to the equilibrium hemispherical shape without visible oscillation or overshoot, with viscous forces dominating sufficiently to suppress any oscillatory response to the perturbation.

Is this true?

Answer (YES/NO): NO